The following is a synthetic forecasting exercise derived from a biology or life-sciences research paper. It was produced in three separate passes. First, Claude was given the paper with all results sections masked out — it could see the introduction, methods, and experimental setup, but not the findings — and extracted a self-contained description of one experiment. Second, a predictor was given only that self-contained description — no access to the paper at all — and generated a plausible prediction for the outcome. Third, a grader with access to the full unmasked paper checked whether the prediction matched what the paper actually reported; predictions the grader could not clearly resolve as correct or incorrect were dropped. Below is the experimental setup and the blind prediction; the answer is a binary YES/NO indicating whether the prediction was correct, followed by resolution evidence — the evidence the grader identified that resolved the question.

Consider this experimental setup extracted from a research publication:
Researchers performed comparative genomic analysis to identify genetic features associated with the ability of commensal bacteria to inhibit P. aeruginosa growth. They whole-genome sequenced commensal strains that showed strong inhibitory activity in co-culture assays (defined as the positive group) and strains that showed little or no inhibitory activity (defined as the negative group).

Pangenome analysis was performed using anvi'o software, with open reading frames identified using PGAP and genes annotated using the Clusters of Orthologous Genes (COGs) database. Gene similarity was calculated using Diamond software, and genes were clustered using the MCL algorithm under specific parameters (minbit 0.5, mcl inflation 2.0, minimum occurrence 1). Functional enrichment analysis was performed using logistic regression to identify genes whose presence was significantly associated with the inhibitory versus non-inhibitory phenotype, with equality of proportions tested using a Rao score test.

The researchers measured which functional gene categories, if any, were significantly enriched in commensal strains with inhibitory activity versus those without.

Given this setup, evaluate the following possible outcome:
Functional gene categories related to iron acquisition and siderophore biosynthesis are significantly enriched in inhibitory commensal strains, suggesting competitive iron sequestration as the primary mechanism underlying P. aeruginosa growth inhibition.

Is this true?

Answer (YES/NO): NO